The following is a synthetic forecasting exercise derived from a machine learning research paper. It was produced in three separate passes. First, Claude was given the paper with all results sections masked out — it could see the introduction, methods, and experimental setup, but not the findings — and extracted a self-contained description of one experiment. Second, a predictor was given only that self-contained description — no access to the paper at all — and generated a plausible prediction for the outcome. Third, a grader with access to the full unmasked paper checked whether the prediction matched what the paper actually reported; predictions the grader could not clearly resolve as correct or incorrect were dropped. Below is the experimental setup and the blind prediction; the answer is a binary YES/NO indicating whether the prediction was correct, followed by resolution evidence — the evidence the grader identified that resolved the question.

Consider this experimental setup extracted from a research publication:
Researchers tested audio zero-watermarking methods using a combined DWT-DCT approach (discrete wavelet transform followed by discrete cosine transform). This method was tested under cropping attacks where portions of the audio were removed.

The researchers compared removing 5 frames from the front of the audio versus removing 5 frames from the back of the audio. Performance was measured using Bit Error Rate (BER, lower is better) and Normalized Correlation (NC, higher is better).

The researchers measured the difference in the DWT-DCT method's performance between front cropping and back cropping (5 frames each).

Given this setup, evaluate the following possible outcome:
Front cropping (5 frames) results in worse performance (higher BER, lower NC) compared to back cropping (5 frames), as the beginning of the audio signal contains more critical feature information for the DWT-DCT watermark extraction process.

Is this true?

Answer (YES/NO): YES